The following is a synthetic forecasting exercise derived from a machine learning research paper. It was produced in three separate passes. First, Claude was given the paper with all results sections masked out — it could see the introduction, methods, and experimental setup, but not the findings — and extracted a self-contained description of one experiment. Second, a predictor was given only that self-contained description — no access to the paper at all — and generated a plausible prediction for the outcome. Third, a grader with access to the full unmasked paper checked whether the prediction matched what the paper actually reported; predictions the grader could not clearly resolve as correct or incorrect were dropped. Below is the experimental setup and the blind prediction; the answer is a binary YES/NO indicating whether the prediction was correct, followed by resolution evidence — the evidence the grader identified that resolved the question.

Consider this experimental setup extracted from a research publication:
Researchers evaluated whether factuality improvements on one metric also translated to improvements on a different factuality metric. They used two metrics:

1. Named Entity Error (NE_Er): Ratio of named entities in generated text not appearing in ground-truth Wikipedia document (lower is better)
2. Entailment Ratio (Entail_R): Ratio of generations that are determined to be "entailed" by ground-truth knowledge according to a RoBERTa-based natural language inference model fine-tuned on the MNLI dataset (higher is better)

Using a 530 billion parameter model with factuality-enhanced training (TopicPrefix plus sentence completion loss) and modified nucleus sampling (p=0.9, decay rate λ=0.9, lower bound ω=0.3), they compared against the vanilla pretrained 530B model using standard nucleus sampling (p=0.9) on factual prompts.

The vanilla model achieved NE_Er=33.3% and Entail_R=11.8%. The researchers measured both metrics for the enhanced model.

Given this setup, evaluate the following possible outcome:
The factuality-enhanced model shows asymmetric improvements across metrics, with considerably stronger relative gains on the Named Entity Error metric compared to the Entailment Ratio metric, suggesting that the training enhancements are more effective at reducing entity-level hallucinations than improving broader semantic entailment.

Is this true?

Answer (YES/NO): NO